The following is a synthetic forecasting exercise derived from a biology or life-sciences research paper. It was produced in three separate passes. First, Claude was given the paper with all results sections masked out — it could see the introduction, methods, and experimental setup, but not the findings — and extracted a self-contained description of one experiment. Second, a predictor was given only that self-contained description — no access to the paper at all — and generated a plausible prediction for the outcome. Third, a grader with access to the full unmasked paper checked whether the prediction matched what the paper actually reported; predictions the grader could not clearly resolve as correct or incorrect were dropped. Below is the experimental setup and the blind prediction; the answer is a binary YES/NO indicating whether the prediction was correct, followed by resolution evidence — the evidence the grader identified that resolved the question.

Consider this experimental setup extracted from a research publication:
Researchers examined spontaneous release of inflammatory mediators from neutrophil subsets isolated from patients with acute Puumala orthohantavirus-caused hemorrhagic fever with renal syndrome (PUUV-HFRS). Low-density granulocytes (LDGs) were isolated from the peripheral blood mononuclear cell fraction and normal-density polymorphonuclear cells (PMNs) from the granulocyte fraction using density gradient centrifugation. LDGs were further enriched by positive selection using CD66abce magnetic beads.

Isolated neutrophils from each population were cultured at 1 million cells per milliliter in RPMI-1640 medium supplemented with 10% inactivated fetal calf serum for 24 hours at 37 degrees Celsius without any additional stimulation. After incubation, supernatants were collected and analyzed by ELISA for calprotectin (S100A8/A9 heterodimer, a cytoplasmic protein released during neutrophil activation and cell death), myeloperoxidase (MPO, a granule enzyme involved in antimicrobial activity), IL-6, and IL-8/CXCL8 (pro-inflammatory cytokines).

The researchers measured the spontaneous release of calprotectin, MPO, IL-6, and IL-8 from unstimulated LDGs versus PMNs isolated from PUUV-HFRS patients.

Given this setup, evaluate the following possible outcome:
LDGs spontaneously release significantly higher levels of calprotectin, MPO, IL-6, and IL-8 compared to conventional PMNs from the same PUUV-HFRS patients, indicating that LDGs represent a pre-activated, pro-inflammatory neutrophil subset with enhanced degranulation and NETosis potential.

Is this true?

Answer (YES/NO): NO